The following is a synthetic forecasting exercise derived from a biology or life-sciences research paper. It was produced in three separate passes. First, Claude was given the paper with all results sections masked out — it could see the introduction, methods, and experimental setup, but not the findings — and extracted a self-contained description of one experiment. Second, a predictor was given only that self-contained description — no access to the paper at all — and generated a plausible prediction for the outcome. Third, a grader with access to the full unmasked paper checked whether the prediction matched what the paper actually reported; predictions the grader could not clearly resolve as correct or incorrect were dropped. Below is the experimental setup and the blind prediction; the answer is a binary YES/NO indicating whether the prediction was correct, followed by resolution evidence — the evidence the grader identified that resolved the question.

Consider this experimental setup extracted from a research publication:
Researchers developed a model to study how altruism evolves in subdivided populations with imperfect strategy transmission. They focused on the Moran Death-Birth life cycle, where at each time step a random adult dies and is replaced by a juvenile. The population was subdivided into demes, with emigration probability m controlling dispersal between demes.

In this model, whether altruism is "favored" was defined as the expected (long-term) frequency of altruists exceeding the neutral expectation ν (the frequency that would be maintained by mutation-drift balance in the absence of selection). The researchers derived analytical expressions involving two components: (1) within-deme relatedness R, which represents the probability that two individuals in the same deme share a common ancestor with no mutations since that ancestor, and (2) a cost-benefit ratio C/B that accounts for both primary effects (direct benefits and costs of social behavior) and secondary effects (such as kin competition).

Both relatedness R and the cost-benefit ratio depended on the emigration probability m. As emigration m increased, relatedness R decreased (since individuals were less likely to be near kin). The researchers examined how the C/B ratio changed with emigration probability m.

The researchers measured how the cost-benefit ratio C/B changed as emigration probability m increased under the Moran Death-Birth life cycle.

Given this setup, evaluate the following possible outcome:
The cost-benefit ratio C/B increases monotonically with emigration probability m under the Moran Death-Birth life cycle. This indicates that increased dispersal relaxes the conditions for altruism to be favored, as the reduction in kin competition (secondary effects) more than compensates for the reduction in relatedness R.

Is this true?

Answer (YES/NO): NO